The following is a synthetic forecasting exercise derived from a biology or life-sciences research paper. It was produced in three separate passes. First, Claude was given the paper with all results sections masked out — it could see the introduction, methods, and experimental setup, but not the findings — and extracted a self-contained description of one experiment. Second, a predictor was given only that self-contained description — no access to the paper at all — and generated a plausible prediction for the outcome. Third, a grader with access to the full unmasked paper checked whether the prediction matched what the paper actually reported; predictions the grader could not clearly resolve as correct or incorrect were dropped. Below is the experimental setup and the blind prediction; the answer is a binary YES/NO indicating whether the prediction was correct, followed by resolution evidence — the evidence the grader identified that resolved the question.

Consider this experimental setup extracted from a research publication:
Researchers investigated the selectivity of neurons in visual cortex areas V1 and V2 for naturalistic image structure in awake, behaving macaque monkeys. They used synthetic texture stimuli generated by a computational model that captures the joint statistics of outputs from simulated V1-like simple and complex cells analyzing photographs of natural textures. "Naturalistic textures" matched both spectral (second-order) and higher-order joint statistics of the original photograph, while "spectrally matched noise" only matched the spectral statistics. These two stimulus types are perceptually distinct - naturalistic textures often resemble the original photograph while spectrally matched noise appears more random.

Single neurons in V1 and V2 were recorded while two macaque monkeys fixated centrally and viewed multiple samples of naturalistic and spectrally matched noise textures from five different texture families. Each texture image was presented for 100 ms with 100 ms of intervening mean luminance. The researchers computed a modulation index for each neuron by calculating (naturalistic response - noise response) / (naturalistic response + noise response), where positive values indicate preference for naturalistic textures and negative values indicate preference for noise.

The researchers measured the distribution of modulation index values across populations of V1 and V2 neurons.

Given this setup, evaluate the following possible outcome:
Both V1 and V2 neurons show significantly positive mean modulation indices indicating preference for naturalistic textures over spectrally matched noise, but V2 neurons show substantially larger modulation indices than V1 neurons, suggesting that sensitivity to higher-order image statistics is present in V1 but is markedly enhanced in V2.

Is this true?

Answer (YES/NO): YES